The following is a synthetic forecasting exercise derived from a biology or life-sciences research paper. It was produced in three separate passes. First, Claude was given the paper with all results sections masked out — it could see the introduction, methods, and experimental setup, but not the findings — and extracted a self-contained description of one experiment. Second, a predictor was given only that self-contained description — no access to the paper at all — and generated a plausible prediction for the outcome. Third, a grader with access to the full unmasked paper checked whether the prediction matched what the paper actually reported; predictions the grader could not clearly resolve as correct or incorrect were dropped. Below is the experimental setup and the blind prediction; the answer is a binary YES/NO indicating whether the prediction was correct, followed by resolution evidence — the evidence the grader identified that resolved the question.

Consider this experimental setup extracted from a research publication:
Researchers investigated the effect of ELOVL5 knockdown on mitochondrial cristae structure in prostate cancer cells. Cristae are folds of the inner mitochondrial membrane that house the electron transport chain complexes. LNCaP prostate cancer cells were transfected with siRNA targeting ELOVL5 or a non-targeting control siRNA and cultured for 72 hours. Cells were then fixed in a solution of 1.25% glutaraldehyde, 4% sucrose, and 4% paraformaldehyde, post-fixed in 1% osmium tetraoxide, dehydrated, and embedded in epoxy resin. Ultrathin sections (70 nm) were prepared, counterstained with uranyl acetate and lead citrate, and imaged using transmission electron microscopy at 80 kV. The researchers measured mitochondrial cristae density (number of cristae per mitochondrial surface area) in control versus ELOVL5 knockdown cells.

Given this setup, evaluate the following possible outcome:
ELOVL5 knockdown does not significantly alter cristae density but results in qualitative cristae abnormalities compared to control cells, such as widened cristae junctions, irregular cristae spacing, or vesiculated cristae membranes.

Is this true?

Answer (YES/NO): NO